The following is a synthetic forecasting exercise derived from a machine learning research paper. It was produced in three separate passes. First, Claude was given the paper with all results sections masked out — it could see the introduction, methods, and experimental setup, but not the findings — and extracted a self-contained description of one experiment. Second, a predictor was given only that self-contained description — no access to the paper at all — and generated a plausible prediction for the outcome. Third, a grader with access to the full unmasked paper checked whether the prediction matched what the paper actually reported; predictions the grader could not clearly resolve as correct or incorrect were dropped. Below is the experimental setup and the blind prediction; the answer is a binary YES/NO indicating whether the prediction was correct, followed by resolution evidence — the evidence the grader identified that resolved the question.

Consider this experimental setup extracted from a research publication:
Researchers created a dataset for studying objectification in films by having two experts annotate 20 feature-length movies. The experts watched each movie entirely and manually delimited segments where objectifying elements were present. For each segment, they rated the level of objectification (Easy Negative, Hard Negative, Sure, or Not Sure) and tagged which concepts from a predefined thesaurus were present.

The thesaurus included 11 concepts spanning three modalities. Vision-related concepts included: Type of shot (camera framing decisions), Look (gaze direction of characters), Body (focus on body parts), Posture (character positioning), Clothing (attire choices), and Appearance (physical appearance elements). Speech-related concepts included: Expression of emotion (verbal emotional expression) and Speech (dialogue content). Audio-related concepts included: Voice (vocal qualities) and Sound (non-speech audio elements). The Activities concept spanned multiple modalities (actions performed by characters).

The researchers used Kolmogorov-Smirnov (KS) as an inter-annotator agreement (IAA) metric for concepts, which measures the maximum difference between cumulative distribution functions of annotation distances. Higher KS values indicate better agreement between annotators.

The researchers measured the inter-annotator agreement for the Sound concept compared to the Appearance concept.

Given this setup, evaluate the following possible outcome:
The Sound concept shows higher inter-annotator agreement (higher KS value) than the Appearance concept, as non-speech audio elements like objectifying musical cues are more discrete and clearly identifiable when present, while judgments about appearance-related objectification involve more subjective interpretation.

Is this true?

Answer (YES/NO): NO